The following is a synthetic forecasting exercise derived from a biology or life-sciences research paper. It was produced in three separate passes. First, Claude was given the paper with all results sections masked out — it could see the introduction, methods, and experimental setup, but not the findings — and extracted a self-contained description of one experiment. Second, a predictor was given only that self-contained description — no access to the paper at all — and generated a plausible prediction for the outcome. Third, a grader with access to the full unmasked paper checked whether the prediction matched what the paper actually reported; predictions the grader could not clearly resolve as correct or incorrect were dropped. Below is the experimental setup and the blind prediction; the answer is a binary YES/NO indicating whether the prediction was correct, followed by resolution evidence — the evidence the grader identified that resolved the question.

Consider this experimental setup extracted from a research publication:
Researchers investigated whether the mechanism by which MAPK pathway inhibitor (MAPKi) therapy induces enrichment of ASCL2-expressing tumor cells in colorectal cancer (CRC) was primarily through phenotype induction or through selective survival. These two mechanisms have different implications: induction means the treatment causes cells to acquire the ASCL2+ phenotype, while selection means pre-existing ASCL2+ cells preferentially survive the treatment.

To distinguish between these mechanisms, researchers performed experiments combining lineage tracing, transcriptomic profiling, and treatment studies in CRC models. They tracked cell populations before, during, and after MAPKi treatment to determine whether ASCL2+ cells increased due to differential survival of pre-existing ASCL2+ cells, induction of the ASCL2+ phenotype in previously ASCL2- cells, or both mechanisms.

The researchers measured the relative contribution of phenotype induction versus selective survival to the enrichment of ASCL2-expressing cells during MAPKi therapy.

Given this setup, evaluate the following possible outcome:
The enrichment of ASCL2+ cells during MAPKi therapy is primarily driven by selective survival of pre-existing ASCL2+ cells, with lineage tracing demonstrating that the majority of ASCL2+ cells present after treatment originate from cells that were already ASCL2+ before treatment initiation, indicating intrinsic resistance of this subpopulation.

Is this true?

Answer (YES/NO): NO